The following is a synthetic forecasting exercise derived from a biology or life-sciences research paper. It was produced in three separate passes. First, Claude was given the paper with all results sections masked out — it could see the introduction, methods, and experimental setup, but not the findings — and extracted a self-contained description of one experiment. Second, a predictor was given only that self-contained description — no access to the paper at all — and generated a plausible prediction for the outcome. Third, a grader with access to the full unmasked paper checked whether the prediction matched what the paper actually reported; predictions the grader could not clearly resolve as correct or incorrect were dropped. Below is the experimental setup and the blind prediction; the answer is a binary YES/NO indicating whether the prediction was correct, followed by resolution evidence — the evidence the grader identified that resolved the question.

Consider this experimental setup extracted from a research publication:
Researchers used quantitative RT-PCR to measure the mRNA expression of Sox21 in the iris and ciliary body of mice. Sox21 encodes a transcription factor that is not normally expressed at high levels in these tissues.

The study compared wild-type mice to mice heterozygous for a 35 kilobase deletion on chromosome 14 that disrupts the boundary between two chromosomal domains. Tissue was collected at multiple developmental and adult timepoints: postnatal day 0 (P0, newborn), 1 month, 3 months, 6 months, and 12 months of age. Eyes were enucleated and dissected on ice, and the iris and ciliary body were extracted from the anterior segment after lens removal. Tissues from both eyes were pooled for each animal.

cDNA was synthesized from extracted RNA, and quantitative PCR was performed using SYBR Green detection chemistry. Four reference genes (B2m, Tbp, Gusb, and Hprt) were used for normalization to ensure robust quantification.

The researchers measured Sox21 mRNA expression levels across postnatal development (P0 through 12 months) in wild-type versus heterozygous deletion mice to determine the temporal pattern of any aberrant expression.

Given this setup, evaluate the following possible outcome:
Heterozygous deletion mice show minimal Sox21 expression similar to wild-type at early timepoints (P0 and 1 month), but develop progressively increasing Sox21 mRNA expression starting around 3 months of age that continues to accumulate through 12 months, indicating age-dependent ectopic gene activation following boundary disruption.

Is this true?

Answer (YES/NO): NO